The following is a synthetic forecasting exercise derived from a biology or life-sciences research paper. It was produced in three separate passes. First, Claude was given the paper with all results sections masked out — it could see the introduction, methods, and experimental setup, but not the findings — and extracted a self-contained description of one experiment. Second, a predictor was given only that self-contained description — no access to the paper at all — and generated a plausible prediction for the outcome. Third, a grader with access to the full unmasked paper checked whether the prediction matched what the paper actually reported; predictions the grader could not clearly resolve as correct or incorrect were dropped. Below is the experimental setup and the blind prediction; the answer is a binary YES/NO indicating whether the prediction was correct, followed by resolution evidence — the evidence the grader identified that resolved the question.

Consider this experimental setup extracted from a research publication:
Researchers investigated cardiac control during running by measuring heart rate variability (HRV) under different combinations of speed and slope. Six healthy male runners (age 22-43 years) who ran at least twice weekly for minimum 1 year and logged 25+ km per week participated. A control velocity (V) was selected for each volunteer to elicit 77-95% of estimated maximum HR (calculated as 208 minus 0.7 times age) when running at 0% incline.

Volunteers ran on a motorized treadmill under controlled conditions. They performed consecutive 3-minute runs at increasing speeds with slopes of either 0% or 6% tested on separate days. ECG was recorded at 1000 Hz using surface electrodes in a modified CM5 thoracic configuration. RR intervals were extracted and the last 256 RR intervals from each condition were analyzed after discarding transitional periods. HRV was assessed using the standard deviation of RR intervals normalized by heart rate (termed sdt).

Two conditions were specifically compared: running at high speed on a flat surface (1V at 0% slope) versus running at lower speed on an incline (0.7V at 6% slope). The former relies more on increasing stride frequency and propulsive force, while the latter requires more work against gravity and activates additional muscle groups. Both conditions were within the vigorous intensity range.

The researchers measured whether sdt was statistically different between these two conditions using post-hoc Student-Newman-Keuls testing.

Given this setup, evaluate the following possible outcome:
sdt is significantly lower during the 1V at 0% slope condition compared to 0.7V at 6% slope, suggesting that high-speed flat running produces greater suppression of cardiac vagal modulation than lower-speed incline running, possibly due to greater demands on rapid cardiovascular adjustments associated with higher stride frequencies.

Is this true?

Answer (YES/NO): YES